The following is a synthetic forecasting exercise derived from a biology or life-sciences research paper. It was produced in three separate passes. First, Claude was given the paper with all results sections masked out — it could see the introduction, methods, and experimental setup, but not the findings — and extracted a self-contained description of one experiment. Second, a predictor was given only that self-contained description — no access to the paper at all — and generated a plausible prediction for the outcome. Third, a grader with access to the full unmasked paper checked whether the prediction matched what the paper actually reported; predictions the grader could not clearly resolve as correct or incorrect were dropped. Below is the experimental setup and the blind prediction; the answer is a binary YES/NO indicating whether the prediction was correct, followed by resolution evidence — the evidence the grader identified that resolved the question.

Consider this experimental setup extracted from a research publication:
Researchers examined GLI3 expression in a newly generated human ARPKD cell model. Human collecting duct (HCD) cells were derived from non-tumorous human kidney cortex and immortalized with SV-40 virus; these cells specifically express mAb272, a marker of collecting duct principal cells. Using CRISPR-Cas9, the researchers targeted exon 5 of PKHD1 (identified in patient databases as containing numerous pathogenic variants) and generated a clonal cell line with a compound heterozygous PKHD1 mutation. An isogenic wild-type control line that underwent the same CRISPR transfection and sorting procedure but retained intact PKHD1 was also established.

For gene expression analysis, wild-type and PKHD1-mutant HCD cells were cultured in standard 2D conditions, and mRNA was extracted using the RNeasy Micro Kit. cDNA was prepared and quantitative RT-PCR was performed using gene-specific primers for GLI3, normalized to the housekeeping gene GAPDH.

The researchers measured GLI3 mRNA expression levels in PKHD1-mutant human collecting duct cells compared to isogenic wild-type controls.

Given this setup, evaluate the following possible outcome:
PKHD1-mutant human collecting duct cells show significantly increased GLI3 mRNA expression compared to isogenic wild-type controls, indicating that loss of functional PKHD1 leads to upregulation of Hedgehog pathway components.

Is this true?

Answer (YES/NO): YES